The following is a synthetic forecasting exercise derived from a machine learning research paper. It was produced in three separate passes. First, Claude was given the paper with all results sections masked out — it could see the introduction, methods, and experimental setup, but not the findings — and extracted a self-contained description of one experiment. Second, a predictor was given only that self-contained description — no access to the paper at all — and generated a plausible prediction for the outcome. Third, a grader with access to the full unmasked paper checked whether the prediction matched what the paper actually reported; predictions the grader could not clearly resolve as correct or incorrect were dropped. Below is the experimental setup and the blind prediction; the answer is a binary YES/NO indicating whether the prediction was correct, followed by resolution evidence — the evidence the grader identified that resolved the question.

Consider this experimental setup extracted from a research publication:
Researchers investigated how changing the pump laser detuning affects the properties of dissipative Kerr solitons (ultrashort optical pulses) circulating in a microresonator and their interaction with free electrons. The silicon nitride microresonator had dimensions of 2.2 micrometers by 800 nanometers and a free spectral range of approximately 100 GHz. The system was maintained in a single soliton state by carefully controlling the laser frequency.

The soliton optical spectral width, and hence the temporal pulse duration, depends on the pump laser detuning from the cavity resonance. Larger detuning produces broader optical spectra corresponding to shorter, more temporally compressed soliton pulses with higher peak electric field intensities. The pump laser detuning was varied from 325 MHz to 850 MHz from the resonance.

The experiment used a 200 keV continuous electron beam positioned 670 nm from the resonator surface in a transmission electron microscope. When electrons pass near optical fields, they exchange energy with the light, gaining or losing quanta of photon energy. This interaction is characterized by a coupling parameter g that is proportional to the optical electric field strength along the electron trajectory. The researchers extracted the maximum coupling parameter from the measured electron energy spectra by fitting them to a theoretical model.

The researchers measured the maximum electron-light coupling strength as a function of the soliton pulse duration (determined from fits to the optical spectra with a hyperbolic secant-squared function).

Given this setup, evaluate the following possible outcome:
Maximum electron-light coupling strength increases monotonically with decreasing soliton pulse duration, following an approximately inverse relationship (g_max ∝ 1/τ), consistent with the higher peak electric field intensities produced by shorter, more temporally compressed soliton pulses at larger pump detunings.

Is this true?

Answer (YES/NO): YES